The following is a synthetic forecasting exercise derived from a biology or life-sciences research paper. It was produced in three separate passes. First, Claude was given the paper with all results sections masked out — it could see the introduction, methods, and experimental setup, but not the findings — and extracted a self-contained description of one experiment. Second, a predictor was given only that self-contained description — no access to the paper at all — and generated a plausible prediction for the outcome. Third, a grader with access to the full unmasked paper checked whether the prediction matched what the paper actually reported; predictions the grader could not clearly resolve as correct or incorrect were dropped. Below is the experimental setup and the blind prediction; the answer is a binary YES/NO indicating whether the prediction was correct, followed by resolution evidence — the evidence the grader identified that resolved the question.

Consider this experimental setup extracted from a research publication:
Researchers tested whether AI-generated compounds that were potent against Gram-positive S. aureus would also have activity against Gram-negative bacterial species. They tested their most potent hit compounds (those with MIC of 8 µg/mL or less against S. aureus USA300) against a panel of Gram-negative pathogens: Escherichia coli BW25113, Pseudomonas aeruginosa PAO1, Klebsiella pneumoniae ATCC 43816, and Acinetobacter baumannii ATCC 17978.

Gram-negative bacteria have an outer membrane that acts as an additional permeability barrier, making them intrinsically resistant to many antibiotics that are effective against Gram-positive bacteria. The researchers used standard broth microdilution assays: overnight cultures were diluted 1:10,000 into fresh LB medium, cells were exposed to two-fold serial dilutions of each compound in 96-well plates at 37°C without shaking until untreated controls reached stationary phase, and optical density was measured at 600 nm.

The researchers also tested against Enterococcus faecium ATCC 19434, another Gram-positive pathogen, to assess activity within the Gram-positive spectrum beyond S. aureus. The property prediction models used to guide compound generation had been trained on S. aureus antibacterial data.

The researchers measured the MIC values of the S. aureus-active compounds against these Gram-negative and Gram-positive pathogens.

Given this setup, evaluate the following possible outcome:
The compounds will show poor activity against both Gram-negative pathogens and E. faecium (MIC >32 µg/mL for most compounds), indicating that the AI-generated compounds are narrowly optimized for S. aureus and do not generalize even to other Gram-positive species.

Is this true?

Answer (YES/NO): YES